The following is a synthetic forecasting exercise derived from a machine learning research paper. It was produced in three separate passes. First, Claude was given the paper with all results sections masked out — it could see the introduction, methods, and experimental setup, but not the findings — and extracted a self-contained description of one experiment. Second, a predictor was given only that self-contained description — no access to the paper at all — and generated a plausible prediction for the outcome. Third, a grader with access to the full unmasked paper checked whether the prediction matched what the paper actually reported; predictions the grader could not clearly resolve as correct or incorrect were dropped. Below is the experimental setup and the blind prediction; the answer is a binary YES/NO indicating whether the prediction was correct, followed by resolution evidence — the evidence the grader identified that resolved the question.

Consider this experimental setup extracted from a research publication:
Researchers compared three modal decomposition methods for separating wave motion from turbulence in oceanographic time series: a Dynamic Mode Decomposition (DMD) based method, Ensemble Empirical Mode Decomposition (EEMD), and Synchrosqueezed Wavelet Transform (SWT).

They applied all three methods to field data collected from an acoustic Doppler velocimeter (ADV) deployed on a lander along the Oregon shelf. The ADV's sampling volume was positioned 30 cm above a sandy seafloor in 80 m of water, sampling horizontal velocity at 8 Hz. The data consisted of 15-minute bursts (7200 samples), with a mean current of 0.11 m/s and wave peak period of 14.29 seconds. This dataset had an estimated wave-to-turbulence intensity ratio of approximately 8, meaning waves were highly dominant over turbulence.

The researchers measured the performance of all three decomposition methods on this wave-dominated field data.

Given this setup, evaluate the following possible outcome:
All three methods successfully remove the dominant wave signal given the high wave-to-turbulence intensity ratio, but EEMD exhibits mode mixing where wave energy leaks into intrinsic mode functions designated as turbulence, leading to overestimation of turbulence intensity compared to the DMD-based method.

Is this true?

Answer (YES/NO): NO